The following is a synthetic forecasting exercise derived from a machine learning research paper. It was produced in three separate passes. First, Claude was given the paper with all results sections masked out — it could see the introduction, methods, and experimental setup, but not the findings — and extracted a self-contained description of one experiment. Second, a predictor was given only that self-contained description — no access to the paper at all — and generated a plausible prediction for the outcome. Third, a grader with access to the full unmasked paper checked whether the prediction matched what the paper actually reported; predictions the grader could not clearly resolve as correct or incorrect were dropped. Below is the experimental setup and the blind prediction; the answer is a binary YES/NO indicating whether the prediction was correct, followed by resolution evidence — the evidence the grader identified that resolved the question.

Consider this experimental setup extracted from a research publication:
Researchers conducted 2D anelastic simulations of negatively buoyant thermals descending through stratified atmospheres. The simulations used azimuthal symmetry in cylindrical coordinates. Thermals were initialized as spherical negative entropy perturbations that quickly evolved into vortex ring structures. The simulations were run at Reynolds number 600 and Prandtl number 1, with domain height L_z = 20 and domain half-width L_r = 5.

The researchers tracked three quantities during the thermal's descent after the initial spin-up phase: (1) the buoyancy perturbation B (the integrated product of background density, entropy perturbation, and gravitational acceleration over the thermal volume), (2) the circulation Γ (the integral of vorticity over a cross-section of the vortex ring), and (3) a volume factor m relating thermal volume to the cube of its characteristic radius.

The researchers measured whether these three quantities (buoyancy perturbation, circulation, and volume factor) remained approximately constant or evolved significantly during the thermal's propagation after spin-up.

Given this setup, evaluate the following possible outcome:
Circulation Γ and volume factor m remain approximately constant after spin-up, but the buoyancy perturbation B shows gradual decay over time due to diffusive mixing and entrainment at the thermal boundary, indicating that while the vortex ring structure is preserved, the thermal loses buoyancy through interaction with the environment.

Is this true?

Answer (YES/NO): NO